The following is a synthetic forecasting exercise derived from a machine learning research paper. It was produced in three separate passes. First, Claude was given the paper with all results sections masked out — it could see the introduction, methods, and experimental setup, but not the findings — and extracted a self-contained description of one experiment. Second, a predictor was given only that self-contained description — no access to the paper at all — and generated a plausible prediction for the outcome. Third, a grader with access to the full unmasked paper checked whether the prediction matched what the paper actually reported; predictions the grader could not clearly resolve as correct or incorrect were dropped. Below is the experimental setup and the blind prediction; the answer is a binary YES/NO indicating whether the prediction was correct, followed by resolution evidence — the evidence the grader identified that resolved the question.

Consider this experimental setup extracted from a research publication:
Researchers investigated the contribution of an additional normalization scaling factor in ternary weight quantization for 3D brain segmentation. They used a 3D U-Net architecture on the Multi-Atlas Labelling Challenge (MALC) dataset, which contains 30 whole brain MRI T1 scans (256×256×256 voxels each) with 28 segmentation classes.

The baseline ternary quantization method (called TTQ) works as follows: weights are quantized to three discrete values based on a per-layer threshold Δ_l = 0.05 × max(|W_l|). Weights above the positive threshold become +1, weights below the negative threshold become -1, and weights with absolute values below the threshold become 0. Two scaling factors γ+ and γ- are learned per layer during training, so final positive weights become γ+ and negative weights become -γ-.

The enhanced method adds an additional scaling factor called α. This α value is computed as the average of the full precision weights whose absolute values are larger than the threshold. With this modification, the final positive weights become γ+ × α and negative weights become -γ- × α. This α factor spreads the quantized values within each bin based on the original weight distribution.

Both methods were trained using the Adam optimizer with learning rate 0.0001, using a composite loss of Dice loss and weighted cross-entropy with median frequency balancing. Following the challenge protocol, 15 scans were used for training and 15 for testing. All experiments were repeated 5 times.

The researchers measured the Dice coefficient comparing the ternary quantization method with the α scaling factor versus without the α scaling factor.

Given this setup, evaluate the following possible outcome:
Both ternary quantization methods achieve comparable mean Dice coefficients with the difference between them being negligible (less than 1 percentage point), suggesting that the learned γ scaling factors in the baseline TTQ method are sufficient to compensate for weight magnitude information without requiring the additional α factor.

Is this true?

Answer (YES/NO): NO